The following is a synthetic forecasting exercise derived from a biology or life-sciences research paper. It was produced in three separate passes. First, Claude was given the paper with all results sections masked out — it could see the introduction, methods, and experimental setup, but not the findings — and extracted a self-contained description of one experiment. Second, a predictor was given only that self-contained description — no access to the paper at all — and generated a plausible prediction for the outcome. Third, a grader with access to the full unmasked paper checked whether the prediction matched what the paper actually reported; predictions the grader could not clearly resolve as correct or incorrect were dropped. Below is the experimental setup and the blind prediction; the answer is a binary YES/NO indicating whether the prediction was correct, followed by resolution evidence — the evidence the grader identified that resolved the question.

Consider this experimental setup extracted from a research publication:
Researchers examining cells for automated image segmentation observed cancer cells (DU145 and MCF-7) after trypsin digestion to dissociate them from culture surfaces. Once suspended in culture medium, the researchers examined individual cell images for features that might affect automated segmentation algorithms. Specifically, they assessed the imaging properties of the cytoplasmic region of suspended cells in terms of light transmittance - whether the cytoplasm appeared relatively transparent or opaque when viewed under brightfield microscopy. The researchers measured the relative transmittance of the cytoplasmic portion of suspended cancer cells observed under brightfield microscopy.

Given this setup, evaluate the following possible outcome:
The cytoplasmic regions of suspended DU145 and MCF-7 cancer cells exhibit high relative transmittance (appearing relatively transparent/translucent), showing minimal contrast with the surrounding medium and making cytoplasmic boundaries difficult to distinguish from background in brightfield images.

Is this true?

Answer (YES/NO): NO